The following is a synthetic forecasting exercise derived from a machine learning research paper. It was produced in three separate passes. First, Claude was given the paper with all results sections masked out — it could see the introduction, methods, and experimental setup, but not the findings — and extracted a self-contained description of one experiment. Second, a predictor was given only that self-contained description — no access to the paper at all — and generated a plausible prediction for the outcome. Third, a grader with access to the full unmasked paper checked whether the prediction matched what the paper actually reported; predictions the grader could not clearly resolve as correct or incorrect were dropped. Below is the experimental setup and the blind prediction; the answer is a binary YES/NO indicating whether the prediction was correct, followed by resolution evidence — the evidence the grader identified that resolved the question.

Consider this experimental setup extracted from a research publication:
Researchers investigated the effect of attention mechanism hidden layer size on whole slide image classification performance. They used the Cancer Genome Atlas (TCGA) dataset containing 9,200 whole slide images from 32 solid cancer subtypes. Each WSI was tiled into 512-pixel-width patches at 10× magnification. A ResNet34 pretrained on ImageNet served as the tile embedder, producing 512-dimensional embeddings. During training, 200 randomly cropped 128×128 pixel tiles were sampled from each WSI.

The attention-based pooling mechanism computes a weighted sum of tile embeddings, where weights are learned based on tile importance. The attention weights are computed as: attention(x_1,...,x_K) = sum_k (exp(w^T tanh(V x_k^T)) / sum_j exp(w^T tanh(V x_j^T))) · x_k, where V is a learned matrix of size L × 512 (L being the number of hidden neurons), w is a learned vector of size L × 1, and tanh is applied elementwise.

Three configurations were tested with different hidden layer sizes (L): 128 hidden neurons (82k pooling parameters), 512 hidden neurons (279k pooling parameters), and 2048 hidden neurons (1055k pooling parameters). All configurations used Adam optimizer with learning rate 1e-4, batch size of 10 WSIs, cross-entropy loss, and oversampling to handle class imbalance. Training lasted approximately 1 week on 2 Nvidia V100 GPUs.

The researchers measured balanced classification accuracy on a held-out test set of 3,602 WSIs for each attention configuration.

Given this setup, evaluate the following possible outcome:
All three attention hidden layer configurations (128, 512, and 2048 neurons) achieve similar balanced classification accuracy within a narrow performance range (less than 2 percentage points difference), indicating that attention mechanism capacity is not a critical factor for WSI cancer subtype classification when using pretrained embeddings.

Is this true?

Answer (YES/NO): YES